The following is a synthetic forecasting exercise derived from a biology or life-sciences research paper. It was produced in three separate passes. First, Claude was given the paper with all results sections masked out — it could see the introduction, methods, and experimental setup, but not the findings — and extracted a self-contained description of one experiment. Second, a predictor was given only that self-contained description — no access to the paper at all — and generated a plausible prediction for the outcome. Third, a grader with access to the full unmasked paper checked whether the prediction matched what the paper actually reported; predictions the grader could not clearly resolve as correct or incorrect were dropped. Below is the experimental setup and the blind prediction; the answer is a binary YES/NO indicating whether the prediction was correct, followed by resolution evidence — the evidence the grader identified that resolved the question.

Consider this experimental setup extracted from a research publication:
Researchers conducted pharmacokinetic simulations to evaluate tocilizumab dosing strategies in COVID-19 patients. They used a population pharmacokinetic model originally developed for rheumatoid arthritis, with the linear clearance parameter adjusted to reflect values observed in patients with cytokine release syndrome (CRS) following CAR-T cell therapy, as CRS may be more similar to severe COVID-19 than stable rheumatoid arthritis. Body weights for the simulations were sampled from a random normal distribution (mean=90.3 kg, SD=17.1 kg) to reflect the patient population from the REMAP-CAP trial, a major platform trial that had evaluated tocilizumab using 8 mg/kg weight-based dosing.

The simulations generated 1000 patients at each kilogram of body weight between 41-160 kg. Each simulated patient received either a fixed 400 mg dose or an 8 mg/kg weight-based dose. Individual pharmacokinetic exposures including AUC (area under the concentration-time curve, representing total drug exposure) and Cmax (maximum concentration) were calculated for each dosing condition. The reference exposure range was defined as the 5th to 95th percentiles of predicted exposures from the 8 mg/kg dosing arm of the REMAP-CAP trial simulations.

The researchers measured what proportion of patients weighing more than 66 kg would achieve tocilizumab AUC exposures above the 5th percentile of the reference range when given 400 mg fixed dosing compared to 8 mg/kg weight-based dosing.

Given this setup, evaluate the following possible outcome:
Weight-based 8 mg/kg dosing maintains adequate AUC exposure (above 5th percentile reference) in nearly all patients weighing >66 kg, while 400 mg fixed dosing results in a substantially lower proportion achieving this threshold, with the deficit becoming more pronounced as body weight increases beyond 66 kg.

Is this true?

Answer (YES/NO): YES